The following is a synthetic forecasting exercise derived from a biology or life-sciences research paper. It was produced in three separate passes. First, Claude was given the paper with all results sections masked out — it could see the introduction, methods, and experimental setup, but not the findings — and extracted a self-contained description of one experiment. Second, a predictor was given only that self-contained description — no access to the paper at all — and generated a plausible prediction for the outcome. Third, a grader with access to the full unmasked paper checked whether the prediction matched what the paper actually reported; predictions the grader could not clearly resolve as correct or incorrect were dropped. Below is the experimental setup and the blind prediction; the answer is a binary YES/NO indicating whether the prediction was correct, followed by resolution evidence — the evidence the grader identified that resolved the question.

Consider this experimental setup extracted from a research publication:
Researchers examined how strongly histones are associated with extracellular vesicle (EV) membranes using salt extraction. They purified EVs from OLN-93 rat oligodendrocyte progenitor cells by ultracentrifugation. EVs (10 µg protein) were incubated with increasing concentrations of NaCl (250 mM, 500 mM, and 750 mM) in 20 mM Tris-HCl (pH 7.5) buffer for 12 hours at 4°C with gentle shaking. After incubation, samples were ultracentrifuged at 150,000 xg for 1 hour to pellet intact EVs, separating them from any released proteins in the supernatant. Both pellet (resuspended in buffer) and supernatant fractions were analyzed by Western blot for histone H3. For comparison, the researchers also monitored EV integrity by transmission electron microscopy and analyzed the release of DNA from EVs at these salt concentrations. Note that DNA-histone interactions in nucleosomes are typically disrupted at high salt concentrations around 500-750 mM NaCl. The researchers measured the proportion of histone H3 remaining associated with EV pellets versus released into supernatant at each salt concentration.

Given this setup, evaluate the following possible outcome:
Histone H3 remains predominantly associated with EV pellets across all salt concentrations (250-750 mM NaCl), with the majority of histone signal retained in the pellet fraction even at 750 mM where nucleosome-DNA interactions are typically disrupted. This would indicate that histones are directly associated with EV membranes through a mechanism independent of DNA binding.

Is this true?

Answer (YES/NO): YES